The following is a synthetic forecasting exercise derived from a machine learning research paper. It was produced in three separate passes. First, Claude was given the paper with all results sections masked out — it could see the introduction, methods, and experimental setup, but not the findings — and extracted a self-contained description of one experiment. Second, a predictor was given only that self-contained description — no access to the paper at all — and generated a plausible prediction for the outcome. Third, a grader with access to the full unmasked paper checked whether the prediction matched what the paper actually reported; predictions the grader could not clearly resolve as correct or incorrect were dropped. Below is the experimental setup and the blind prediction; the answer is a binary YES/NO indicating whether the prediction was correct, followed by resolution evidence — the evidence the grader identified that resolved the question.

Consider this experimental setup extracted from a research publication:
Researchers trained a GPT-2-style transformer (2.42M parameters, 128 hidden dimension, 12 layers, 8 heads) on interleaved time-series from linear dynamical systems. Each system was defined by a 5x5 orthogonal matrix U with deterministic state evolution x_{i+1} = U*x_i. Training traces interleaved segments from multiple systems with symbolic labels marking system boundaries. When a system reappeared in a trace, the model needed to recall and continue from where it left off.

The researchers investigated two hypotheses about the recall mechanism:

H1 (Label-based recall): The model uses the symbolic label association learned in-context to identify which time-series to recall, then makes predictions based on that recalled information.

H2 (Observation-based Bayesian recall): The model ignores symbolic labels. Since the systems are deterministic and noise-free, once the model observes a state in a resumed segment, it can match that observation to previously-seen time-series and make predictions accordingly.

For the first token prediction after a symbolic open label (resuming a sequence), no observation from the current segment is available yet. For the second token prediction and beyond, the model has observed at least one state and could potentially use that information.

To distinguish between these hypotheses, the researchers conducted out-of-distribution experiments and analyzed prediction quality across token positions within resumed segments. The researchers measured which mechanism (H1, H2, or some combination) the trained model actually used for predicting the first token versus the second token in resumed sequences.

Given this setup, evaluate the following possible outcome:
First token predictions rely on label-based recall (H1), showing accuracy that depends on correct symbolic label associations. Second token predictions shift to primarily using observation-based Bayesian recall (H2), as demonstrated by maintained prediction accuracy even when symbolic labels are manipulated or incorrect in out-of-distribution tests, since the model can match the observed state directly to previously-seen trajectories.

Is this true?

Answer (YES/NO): YES